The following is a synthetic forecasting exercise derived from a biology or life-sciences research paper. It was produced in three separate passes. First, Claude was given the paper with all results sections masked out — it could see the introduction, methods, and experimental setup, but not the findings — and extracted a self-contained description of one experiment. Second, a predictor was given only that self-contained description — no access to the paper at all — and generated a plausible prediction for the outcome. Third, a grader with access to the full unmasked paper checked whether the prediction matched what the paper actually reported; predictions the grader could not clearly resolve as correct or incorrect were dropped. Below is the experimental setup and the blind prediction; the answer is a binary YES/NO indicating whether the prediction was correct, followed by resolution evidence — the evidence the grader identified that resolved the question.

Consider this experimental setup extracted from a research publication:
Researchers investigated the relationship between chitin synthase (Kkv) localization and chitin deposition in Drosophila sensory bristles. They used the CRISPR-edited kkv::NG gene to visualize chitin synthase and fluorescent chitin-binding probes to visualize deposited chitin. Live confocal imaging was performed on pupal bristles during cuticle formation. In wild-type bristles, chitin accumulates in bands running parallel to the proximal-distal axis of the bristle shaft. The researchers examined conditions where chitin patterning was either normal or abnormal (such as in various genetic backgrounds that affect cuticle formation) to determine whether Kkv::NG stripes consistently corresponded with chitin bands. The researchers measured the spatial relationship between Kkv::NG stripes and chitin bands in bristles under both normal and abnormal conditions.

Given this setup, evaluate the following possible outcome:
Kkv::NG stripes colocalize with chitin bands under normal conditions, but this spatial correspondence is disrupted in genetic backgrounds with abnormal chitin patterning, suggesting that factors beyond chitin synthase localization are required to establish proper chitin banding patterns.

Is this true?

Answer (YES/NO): NO